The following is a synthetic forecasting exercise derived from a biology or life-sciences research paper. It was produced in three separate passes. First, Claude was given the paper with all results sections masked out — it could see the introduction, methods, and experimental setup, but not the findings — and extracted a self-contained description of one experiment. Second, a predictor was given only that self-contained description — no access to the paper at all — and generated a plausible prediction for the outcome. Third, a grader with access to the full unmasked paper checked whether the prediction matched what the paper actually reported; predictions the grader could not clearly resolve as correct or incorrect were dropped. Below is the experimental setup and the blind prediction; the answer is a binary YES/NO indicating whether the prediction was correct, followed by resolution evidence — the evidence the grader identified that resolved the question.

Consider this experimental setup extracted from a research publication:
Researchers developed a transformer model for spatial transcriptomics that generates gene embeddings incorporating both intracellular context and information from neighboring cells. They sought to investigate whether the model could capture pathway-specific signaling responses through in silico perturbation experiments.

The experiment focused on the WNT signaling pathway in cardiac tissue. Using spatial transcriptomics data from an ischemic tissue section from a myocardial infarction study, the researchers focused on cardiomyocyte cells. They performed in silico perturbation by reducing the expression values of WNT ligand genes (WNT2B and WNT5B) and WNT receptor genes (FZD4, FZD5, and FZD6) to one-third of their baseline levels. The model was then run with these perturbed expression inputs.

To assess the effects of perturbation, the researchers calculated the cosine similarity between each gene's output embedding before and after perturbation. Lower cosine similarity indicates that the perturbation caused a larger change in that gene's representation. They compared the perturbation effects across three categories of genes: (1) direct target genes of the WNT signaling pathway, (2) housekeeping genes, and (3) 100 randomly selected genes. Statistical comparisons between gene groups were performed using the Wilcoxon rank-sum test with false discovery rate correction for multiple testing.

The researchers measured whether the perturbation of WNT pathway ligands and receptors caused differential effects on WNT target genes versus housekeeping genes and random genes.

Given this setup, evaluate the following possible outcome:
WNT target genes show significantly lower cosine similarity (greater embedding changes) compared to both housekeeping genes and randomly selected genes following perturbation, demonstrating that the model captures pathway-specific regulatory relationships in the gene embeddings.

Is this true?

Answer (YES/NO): YES